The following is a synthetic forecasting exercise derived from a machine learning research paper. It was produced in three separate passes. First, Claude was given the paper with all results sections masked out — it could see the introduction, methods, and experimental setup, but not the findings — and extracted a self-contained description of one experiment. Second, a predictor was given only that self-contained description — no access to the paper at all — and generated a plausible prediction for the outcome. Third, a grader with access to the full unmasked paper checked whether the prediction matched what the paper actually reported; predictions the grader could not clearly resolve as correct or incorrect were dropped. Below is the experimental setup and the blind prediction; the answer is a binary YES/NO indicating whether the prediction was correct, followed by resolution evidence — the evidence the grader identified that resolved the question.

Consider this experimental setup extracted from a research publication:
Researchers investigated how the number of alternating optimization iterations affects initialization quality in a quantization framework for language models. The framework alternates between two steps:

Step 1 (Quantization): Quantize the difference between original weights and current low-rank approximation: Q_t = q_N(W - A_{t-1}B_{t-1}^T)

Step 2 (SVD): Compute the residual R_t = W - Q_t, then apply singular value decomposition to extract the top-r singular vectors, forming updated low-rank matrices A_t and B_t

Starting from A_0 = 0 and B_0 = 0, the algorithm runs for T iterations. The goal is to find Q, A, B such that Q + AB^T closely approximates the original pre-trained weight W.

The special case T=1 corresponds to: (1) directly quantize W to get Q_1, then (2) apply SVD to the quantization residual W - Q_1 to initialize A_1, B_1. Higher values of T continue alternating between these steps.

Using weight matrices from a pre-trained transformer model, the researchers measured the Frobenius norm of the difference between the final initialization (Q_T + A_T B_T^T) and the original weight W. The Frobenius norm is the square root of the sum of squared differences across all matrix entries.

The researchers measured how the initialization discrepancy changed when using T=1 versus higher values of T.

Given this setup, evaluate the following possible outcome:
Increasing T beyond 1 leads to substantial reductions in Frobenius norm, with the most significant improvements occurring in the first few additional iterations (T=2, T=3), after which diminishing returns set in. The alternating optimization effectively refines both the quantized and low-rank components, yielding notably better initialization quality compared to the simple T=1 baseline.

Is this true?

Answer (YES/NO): NO